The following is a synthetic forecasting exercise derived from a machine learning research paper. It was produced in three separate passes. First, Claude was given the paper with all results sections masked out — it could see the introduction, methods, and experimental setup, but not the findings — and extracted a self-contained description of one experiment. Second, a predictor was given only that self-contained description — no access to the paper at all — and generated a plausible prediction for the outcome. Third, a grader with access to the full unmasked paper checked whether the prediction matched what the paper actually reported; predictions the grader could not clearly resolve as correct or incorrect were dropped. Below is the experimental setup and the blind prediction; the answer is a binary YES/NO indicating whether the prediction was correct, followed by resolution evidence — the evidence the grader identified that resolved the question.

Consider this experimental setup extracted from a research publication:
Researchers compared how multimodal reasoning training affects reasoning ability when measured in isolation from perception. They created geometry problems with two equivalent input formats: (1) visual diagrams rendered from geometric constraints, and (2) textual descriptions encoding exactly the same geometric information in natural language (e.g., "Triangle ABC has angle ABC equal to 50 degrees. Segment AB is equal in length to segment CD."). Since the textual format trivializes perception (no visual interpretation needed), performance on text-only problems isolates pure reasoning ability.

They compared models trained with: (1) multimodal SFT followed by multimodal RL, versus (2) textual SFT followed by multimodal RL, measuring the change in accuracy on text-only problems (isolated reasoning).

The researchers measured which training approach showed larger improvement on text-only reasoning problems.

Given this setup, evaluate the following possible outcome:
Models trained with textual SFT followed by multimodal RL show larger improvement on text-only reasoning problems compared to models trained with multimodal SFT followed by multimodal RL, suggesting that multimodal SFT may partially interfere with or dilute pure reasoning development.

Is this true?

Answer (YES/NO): YES